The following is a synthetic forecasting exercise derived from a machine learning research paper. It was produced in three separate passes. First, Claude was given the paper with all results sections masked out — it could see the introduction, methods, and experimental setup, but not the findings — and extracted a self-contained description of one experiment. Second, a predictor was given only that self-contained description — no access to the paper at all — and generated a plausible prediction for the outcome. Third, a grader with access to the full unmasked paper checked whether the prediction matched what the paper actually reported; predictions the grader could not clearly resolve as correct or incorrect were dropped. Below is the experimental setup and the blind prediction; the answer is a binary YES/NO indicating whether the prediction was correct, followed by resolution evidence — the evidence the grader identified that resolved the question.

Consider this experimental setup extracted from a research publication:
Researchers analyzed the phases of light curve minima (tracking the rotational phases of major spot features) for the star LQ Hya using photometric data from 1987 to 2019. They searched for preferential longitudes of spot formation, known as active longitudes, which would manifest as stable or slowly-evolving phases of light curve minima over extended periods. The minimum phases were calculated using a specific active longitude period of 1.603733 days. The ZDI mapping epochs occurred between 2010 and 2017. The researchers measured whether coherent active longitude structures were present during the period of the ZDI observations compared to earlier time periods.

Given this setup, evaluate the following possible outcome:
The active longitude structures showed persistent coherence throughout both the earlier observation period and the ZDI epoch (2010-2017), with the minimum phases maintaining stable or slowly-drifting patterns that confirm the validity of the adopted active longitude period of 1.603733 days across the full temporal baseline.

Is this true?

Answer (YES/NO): NO